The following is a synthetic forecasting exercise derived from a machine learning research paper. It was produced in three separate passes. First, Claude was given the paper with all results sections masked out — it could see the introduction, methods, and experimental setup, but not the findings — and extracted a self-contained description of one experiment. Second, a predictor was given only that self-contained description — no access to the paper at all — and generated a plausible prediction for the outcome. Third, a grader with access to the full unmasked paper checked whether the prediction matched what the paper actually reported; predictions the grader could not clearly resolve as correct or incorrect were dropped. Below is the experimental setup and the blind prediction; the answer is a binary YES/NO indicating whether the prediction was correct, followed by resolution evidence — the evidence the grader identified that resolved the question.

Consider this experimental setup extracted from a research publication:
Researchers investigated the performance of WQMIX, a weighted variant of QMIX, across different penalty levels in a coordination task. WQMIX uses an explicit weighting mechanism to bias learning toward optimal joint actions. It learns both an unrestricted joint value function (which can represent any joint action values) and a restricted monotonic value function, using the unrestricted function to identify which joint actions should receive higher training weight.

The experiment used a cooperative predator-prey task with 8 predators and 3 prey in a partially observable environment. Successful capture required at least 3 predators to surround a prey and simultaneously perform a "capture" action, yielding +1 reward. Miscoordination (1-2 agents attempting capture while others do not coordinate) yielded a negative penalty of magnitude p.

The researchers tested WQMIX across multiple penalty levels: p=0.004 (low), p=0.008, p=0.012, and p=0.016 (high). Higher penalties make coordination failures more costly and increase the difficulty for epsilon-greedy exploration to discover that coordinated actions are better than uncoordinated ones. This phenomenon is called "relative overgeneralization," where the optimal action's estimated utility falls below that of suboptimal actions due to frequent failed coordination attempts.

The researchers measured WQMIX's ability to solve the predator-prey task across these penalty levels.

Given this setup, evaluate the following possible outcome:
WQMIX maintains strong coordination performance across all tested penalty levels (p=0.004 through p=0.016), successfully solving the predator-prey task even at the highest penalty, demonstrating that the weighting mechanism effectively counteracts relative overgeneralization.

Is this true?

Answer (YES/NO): NO